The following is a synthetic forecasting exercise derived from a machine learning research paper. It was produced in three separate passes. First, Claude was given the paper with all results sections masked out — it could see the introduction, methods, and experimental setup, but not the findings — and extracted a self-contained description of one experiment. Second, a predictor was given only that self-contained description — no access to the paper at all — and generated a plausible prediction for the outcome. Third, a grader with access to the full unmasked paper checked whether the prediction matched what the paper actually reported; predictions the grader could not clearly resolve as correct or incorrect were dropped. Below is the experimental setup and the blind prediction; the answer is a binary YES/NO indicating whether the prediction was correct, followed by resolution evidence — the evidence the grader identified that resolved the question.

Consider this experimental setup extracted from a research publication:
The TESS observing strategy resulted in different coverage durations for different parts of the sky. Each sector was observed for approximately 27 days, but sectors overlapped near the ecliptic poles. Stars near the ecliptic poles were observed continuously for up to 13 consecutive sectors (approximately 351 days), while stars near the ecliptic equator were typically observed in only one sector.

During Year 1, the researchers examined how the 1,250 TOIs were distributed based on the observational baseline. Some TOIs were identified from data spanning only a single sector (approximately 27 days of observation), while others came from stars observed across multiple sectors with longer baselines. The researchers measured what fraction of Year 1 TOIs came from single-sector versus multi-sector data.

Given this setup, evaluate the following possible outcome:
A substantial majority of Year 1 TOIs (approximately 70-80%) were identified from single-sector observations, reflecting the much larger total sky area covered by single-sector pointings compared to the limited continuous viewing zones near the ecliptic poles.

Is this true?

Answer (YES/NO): NO